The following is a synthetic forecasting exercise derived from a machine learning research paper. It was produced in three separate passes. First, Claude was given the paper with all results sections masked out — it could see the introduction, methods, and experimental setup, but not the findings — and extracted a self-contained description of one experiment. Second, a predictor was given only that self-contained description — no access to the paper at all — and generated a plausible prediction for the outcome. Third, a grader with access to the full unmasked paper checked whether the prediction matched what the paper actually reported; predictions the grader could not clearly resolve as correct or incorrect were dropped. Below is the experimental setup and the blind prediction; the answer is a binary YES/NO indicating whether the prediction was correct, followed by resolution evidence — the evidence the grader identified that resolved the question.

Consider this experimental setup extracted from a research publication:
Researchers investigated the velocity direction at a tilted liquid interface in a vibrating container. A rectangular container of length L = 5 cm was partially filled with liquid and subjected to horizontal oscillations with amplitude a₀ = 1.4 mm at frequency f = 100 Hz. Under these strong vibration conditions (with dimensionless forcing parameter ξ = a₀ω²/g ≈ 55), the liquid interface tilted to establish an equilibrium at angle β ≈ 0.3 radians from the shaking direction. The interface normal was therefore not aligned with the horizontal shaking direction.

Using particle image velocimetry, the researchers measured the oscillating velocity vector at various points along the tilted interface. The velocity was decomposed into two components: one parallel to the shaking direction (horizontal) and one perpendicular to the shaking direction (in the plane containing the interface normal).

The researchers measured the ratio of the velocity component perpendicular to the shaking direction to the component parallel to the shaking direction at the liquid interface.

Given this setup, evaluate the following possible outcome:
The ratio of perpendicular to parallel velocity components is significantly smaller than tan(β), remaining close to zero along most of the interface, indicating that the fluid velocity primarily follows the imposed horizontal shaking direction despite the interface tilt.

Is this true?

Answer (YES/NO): NO